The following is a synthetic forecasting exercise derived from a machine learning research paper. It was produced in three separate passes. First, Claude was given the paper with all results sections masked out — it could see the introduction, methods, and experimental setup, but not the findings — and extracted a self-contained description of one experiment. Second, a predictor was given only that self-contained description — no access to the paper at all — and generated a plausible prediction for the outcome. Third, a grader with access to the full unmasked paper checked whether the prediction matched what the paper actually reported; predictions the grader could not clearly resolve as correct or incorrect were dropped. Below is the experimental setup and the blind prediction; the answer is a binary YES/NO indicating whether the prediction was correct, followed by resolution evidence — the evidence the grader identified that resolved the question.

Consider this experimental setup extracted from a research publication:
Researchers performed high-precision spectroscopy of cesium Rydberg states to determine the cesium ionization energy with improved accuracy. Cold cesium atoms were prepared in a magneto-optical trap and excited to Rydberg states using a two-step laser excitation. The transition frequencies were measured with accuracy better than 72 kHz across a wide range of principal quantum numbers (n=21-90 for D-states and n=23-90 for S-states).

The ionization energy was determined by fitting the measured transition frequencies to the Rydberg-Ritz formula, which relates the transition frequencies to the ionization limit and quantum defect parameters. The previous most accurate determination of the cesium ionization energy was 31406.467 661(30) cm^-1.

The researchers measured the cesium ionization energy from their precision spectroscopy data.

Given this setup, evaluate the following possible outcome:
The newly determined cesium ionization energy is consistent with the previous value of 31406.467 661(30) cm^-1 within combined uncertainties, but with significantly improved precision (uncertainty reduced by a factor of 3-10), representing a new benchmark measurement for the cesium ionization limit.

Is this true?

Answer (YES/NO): NO